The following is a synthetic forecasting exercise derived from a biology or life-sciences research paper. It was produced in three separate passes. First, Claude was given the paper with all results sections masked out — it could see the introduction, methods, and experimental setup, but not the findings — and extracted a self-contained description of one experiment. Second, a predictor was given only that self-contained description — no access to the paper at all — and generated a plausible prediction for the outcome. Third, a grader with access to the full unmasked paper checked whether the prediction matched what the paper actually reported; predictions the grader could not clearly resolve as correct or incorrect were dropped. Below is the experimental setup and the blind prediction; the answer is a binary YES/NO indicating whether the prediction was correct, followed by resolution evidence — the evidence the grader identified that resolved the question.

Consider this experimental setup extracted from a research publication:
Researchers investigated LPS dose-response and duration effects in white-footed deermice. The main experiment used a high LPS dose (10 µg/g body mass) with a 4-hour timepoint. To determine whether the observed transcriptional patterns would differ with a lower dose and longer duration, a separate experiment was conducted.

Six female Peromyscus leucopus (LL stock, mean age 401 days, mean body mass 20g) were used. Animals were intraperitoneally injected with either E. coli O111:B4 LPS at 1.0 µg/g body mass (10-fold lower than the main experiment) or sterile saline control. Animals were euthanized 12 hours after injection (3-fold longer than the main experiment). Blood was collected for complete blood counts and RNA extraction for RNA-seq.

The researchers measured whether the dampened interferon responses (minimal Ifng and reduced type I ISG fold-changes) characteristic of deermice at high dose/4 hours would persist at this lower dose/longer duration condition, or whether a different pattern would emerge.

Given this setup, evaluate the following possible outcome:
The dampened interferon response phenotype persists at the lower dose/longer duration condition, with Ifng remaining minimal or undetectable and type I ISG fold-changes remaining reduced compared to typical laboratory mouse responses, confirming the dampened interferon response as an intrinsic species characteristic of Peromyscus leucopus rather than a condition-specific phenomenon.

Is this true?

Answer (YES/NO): YES